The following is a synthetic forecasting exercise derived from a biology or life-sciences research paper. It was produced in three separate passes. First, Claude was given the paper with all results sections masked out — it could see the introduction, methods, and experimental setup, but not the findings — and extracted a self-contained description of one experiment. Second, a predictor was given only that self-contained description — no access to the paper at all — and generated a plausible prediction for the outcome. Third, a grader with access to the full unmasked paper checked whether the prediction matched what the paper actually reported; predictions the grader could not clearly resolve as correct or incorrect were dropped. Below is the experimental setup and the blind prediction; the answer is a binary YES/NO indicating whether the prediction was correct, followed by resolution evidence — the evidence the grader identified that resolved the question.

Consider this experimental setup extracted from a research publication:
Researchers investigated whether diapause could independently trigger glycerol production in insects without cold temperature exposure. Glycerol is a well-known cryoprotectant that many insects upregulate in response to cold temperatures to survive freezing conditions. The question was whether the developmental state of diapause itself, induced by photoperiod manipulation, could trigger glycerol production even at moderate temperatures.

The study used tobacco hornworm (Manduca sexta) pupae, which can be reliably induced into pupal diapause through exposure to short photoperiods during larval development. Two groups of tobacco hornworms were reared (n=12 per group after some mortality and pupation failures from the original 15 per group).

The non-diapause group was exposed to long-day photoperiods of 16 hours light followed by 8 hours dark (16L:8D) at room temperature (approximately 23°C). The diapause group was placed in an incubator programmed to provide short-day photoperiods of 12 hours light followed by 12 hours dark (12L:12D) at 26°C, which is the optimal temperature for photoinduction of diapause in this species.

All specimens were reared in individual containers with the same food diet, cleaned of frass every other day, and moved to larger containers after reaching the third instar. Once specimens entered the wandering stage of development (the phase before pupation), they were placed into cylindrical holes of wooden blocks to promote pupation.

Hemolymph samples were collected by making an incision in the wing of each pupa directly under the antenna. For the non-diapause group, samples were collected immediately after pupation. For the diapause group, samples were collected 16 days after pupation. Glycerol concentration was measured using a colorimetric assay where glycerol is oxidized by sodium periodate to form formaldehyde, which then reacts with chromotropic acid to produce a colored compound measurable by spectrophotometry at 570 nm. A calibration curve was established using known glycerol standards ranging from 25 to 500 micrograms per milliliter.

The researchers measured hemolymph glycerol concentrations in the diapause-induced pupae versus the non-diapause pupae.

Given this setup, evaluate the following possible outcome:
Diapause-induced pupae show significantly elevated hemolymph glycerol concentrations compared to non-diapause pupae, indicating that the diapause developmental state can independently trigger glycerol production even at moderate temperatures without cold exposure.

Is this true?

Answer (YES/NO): NO